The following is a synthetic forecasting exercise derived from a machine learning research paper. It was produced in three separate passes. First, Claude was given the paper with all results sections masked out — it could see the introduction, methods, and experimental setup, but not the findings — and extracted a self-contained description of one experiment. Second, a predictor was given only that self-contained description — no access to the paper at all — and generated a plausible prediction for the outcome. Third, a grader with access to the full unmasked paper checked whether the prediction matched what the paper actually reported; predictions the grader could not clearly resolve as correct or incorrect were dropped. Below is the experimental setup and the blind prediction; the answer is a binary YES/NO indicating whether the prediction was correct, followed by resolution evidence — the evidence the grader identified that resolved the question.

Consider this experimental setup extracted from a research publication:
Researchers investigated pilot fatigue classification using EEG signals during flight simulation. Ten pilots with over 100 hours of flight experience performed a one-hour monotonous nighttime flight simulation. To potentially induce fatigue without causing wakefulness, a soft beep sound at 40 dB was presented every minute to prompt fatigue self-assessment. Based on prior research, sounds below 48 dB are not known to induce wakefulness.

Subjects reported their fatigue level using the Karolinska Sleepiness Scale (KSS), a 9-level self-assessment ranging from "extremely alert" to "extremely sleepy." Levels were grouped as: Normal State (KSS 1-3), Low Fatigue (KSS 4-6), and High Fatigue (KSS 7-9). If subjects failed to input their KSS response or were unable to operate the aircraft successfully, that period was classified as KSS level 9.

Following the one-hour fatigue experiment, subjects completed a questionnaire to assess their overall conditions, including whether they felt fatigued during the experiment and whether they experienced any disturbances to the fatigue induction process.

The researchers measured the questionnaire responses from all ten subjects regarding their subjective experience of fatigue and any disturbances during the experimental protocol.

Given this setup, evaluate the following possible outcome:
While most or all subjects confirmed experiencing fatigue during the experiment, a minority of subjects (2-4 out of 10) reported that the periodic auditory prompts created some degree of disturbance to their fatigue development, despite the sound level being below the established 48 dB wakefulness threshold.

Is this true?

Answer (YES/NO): NO